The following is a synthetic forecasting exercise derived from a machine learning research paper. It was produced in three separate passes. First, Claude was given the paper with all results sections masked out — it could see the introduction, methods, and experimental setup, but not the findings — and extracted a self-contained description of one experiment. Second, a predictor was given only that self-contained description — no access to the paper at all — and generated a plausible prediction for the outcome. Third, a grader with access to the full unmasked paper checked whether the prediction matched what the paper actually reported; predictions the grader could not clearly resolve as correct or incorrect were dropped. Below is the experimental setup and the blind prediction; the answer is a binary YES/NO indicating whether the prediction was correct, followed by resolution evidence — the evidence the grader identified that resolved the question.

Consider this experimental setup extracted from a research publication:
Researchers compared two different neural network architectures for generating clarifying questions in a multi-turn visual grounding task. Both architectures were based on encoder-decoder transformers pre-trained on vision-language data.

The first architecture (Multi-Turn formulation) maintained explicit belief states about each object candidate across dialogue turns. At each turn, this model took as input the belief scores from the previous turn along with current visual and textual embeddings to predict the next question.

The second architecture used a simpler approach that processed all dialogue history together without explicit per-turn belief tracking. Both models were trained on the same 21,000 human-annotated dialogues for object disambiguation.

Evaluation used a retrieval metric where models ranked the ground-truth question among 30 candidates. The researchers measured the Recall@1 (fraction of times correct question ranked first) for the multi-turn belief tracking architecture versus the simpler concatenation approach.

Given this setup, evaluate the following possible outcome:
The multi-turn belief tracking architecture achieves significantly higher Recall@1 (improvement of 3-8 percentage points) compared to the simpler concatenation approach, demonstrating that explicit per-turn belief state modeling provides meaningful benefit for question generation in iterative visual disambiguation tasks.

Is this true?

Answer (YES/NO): NO